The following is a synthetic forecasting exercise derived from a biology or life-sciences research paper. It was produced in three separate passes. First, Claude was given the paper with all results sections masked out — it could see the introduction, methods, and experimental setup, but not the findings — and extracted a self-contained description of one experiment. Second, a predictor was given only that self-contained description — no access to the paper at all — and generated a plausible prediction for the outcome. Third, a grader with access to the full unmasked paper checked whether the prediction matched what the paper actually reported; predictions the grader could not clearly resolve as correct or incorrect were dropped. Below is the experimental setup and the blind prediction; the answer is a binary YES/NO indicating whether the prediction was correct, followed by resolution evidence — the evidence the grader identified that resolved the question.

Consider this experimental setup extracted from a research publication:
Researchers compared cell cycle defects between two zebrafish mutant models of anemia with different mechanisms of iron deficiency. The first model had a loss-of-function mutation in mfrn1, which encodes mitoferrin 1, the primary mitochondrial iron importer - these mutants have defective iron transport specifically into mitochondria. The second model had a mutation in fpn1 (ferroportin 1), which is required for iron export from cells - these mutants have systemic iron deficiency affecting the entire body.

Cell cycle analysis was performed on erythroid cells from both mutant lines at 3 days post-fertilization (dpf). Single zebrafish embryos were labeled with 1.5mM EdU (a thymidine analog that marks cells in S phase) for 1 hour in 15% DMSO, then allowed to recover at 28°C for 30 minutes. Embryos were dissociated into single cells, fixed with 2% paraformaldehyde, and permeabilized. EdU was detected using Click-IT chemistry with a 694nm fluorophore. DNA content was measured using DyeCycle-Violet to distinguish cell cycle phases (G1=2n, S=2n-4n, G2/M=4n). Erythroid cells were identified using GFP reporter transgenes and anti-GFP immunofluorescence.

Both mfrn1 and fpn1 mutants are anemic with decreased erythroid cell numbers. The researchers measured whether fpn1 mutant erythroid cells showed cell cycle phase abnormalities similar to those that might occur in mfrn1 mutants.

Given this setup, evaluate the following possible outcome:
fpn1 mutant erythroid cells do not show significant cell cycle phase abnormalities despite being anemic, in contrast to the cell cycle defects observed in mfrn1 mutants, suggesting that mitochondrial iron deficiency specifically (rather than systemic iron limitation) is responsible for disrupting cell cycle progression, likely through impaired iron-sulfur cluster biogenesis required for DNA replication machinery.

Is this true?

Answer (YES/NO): YES